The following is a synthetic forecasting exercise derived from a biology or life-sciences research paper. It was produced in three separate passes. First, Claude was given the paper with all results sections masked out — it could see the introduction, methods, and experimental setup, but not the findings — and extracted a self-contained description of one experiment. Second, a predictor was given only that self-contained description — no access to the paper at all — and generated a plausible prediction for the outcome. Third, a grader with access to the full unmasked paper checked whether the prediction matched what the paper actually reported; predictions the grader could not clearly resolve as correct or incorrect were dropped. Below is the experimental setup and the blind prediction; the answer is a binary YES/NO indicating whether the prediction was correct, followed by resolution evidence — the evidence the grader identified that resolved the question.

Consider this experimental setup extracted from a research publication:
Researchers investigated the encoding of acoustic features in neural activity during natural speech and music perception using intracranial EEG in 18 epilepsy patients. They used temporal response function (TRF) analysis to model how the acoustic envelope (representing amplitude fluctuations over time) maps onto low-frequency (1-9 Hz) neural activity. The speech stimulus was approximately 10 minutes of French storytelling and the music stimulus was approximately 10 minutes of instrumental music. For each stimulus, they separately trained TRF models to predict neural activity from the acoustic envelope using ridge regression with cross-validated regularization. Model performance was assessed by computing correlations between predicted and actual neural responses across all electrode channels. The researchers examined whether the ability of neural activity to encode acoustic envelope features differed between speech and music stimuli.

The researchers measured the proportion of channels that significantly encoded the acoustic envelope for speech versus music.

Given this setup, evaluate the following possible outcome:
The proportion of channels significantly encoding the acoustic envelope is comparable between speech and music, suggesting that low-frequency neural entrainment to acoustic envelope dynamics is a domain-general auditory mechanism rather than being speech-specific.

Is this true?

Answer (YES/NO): NO